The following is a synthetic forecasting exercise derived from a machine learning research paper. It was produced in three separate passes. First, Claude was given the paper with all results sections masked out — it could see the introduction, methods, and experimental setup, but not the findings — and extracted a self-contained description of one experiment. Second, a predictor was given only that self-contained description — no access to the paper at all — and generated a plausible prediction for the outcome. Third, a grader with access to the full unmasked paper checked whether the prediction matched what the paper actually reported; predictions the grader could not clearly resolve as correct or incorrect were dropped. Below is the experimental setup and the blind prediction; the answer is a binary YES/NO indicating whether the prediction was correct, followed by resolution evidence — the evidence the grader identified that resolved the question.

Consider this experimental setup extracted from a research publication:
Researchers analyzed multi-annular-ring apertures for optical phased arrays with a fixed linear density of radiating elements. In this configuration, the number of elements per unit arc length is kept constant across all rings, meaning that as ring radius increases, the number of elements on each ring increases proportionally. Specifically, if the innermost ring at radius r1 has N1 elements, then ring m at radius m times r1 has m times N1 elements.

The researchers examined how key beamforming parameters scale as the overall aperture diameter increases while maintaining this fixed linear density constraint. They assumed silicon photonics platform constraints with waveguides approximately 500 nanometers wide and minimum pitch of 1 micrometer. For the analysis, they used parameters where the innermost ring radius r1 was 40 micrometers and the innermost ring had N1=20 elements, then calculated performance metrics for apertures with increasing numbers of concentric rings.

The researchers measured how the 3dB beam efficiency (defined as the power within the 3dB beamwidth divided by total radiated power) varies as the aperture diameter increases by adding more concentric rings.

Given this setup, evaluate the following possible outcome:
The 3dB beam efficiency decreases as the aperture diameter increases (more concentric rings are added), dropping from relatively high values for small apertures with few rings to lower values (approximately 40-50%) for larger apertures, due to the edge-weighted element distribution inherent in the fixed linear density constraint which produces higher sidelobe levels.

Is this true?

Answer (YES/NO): NO